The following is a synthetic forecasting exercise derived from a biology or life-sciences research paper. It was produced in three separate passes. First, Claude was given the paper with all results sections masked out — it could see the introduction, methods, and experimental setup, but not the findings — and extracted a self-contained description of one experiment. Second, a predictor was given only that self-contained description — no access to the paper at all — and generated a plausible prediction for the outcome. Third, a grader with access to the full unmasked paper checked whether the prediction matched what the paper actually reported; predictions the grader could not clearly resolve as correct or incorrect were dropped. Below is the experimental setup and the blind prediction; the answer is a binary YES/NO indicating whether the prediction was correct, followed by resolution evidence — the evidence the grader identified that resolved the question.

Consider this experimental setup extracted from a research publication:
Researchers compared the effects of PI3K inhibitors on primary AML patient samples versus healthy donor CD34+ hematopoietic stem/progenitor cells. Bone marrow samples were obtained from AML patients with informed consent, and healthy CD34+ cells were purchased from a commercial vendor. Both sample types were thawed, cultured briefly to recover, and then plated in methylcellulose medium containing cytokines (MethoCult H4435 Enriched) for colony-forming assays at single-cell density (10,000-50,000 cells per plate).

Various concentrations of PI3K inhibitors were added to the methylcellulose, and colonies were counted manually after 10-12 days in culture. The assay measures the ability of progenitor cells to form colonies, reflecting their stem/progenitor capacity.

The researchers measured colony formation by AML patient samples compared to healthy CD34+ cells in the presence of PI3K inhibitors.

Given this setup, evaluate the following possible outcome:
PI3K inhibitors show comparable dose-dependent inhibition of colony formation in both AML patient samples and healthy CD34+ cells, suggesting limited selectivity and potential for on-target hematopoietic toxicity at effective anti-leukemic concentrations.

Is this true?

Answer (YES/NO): NO